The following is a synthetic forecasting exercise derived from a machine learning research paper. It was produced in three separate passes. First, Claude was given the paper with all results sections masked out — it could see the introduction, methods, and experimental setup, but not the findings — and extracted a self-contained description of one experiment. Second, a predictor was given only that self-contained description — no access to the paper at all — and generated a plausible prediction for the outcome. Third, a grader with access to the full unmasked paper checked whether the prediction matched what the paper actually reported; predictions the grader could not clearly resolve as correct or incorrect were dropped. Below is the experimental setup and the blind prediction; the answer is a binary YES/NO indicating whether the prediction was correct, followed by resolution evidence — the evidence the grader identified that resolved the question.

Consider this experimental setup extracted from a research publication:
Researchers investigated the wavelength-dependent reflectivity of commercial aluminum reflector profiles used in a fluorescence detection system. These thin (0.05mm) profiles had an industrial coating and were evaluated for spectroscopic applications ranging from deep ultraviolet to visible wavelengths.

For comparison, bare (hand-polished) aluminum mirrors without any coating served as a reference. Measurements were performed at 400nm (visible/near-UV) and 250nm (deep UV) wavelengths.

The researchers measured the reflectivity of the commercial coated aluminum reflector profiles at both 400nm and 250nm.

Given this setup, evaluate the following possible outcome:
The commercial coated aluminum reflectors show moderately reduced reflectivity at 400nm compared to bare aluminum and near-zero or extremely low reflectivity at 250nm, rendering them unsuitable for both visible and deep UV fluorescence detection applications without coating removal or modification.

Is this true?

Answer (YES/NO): NO